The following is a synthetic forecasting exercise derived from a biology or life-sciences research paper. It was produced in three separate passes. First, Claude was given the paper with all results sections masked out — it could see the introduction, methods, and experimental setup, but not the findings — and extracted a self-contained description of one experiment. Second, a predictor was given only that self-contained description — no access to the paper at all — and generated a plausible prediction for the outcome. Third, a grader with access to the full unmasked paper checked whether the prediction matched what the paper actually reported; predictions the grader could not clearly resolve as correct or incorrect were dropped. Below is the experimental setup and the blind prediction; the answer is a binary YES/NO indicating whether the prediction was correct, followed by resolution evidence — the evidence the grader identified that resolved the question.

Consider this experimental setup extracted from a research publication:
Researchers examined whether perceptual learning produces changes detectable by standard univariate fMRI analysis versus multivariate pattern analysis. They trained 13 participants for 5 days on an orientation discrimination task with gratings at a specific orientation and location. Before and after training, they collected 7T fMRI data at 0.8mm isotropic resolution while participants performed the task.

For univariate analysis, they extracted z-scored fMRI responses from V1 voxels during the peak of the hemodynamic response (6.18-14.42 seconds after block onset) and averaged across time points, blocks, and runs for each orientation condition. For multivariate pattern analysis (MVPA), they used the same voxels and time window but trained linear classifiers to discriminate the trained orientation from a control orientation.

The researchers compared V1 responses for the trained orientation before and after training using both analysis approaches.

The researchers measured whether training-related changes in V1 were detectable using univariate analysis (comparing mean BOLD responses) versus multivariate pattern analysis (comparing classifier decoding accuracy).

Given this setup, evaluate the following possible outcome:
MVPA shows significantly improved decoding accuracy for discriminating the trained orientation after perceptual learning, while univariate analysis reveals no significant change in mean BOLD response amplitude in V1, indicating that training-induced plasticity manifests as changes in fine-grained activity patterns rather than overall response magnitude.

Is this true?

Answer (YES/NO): YES